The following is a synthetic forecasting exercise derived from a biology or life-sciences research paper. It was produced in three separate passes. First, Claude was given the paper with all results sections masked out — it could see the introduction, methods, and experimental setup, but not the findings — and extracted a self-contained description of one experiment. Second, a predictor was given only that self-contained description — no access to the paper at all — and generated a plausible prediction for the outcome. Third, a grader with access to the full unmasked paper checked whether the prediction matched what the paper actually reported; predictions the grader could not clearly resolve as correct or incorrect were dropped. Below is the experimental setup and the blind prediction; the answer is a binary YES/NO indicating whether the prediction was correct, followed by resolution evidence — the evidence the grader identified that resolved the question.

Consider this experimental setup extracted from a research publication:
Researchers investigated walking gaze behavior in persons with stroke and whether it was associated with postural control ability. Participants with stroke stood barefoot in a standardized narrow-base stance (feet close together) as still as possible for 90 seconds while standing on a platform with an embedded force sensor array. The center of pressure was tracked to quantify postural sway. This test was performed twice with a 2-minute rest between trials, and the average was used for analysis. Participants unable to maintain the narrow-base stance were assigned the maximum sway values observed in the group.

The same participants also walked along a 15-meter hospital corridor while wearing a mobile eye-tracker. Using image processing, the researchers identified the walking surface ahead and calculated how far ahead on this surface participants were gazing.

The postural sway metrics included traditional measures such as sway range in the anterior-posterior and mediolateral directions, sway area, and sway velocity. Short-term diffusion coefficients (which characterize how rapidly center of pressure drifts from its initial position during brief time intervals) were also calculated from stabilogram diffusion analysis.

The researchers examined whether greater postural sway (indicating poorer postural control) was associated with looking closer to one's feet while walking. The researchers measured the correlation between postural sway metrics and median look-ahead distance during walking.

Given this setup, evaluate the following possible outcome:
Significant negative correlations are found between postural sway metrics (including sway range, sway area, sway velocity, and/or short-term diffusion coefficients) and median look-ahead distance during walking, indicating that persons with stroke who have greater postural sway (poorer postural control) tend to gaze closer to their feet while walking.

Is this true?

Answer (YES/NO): YES